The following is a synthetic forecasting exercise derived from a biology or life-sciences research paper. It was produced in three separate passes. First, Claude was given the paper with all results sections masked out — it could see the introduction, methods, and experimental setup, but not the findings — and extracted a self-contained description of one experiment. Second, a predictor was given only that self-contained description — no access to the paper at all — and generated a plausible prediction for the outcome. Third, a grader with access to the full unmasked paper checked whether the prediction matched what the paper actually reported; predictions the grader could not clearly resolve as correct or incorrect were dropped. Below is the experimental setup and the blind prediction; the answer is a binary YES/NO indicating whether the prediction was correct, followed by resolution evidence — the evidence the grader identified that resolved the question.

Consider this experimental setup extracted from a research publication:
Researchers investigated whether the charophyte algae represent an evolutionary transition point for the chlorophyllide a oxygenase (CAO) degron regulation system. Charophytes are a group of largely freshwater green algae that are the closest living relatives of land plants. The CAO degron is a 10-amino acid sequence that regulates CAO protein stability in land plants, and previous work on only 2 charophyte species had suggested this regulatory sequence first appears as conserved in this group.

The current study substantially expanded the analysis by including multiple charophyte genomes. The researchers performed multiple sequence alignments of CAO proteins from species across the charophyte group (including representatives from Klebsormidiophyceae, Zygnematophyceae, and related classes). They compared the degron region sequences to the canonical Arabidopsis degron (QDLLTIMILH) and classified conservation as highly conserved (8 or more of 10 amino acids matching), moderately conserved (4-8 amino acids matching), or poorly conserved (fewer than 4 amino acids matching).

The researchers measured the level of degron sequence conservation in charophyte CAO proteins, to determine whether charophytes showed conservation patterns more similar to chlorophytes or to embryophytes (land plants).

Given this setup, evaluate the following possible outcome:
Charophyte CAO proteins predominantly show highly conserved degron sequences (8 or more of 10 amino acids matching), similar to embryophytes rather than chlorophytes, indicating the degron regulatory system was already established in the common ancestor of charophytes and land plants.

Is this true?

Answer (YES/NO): NO